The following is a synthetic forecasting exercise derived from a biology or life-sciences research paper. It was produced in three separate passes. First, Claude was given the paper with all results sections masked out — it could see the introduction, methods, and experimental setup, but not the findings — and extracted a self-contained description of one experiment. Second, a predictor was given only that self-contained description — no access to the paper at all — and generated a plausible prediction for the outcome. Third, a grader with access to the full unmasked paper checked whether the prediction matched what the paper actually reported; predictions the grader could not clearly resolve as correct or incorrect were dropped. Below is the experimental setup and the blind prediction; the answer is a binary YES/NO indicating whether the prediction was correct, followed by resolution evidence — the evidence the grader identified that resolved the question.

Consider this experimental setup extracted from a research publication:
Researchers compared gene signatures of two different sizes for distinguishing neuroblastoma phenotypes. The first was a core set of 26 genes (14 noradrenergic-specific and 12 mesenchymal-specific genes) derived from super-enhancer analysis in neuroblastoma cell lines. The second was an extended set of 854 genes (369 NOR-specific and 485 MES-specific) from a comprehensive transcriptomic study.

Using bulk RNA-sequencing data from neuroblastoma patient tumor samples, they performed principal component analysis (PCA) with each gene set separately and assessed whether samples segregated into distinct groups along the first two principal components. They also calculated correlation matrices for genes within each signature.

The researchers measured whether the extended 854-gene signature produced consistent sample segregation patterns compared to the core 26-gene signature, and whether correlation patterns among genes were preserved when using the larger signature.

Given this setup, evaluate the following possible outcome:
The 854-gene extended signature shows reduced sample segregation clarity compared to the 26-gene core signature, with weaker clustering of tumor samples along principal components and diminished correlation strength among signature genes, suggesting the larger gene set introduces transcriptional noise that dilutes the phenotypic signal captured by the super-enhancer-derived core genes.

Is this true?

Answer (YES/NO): NO